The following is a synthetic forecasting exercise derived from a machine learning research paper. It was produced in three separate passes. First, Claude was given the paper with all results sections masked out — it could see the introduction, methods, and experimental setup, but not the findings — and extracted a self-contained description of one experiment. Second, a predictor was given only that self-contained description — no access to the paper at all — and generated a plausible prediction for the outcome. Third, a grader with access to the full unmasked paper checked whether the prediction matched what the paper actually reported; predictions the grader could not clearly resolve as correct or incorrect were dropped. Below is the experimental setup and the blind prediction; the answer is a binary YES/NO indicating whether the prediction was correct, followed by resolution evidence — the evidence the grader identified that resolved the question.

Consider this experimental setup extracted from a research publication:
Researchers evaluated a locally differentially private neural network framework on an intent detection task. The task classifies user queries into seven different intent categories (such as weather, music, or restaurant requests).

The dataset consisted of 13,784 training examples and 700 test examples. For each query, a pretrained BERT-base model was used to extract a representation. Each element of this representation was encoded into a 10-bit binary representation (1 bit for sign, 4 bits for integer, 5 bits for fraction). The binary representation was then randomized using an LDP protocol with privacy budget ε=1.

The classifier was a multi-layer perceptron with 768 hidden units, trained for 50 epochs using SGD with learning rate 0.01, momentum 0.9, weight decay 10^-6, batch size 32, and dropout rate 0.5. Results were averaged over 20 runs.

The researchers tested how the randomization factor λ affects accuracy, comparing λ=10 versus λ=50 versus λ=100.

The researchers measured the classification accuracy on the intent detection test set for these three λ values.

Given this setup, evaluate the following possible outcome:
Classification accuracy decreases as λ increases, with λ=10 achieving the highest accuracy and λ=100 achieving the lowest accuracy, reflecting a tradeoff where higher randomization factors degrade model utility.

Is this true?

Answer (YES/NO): NO